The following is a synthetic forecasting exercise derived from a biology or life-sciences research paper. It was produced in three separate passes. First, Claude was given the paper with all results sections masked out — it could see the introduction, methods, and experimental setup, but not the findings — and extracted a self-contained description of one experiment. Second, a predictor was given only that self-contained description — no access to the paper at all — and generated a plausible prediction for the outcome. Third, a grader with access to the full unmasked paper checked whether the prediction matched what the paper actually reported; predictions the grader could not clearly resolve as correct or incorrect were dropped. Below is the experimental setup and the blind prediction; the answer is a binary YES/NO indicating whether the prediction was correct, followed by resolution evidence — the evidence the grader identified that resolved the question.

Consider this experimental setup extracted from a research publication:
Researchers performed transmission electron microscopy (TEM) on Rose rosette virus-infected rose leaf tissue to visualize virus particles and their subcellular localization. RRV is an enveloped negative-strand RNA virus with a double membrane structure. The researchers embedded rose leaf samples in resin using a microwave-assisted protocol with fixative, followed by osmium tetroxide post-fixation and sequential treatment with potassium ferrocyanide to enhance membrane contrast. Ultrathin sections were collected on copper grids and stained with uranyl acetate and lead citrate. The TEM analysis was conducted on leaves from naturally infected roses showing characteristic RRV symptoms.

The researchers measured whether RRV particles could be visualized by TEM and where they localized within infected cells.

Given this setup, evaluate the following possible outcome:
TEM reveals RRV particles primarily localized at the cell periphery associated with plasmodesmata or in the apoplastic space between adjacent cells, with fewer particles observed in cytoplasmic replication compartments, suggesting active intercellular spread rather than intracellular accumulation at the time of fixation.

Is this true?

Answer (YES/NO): NO